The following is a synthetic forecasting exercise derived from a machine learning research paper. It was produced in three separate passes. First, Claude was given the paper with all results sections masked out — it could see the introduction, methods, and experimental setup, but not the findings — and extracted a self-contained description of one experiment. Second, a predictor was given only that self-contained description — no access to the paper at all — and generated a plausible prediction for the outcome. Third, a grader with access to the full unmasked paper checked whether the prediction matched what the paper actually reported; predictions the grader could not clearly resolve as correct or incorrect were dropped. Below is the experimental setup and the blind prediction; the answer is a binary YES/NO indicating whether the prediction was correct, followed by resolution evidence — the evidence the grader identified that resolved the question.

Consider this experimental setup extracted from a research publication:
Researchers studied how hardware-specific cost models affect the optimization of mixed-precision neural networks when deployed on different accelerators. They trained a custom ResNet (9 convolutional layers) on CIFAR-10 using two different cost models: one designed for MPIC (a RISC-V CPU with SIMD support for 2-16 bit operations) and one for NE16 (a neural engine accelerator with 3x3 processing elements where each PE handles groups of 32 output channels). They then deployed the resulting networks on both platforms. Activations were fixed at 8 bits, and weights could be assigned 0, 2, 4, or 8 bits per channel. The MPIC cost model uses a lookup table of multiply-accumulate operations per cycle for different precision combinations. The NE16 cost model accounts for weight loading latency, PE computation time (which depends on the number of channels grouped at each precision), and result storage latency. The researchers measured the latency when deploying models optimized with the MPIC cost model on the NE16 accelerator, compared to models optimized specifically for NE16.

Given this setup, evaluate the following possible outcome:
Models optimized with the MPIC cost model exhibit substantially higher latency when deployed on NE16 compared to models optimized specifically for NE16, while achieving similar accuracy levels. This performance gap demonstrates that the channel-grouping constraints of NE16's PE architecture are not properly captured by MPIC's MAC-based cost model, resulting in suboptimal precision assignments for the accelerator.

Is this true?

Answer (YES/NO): YES